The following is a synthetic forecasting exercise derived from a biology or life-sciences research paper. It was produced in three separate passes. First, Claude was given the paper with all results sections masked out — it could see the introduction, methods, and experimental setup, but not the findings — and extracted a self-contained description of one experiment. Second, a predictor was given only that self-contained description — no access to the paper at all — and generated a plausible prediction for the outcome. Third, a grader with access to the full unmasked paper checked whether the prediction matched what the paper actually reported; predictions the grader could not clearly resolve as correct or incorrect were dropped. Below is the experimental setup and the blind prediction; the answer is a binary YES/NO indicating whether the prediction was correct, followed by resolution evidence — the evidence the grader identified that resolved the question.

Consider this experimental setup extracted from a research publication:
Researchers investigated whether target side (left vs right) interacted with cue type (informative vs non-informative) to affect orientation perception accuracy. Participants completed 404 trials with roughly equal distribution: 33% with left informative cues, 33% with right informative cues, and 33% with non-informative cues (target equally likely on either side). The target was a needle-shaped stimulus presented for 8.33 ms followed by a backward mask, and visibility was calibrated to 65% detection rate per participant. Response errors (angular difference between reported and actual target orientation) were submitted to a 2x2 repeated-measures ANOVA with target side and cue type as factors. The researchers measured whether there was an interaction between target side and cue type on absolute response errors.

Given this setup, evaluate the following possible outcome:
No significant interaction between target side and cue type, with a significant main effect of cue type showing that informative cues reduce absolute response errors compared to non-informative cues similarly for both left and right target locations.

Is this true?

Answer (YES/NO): NO